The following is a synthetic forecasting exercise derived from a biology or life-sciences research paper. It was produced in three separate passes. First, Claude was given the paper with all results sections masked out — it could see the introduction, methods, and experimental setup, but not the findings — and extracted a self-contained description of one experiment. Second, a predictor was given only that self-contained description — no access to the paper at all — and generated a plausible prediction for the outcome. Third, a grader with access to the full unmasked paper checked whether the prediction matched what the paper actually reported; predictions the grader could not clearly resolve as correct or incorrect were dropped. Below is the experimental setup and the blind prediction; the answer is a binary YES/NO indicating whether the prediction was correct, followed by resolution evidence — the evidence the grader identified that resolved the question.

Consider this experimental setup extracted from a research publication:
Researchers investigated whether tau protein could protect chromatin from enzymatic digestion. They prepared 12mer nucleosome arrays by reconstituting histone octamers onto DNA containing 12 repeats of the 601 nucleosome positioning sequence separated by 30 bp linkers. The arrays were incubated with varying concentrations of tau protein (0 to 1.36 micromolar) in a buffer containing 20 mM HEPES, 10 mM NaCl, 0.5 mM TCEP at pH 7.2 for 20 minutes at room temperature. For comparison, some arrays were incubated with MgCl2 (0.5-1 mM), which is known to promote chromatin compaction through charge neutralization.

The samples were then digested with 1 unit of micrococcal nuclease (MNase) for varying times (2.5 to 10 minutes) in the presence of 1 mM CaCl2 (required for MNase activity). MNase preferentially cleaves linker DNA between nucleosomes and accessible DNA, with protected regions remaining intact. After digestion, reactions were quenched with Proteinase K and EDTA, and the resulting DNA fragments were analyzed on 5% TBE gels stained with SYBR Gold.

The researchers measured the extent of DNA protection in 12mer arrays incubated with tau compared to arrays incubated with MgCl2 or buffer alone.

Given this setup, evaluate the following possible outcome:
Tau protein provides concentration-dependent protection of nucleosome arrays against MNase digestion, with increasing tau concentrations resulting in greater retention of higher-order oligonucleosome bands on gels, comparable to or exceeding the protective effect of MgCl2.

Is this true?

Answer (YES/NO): NO